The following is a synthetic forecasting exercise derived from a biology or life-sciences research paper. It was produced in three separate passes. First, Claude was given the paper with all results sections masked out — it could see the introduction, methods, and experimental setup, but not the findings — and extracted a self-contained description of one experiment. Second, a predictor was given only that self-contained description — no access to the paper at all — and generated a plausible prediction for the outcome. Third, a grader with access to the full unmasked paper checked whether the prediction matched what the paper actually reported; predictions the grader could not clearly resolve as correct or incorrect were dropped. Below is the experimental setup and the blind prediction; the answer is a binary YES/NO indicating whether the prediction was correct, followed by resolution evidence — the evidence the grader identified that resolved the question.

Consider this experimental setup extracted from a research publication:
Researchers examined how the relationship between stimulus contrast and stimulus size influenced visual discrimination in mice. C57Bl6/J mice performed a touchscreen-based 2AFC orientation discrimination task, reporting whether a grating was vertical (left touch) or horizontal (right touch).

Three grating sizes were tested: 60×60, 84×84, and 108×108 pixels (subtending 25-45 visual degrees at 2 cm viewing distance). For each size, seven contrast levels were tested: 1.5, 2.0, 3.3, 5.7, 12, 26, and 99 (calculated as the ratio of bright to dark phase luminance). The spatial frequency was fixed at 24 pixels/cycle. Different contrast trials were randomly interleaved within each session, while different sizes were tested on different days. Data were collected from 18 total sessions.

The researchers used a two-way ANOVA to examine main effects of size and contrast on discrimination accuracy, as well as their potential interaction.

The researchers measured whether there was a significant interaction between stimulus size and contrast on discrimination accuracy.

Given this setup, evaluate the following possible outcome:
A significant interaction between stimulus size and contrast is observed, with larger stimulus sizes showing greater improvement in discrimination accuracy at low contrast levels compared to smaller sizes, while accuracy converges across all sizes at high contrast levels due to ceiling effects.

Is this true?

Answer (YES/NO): NO